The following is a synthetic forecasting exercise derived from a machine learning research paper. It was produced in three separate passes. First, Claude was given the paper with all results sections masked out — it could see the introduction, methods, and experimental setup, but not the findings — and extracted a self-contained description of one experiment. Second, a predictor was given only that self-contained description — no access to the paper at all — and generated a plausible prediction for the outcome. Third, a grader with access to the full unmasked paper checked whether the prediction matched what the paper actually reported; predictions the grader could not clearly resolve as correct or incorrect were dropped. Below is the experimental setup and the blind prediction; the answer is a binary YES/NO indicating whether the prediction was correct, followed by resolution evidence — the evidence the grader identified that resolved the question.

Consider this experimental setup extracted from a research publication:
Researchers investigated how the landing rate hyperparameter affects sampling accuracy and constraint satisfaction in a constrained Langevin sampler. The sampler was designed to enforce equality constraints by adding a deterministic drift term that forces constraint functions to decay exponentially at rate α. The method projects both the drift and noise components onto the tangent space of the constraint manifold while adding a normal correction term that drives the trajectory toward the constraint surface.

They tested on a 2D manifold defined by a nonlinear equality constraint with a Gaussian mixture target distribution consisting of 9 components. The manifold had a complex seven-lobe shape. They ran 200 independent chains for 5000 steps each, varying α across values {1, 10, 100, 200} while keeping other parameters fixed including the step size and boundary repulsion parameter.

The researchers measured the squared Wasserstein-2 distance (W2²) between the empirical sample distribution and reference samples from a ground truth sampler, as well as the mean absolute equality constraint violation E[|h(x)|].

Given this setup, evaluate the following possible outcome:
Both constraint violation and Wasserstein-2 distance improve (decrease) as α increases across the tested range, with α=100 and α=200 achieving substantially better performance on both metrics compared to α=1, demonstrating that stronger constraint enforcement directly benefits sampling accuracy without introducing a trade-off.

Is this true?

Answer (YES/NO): YES